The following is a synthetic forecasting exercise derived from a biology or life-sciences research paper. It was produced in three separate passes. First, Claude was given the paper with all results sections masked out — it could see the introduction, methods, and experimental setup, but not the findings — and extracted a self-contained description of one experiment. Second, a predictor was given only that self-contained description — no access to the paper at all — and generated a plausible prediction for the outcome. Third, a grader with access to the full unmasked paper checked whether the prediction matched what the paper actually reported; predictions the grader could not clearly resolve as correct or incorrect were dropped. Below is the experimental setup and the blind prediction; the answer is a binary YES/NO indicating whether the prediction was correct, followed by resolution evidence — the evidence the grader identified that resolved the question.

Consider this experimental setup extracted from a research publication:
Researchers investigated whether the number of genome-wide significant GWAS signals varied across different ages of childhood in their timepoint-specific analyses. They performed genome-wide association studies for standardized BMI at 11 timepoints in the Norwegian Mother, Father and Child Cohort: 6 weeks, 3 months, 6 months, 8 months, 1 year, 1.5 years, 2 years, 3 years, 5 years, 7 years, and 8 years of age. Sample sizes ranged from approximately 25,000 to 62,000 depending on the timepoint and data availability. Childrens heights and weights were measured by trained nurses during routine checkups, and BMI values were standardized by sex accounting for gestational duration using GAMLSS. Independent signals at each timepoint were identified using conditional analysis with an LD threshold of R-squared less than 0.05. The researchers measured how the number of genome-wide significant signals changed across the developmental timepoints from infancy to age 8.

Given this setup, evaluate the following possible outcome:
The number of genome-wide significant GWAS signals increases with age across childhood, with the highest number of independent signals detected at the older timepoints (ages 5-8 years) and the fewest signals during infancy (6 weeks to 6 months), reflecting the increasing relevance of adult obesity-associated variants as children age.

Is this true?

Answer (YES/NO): NO